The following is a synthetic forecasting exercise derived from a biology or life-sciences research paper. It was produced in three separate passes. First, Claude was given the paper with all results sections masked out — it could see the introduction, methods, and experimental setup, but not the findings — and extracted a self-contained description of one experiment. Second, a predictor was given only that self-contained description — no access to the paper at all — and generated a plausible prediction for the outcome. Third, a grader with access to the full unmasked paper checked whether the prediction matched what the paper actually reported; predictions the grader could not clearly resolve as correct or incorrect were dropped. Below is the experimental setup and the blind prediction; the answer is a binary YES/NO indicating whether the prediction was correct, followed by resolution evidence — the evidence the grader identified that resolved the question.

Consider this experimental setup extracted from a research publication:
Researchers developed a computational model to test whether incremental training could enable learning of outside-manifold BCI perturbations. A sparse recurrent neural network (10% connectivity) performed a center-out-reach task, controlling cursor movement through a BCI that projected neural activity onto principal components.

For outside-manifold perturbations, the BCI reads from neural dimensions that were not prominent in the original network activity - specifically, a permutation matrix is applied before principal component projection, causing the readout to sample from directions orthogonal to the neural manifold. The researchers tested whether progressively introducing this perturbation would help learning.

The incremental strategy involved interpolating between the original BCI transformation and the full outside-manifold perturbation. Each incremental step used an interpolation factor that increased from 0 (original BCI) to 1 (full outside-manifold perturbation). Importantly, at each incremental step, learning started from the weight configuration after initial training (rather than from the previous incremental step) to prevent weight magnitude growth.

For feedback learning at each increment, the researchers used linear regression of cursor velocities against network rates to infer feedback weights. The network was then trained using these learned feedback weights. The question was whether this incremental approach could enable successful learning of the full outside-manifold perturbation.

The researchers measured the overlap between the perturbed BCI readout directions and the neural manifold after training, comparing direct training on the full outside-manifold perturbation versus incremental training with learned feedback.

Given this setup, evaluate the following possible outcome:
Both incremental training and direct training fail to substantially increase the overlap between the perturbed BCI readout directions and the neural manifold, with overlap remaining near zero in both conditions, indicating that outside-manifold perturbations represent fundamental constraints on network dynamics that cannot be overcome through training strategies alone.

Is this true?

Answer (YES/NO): NO